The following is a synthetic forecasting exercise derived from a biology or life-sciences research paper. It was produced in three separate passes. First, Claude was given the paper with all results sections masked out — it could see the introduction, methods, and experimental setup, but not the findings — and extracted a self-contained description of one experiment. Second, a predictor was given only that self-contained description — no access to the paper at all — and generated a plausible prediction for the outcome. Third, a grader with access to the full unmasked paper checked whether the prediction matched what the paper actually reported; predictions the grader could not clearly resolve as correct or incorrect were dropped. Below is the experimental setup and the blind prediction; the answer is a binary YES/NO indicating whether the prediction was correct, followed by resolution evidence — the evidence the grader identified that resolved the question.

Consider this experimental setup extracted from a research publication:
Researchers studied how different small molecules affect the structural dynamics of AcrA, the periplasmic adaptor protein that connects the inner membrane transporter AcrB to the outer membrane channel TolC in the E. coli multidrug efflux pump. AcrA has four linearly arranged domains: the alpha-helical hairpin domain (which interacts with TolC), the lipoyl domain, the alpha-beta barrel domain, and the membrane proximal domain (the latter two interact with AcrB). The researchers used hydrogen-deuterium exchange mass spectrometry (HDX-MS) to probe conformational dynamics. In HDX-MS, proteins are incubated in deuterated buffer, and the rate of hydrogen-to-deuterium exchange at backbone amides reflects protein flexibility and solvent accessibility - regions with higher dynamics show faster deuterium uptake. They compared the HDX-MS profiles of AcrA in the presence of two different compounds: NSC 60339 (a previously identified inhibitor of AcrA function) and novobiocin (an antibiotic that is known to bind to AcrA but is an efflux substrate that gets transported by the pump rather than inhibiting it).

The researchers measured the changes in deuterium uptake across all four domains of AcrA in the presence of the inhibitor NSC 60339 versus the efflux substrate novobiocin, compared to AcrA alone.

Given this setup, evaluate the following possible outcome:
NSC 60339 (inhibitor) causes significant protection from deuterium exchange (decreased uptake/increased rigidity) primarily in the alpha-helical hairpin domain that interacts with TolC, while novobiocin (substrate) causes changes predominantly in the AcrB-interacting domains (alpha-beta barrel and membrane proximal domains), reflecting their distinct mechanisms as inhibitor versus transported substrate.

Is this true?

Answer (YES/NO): NO